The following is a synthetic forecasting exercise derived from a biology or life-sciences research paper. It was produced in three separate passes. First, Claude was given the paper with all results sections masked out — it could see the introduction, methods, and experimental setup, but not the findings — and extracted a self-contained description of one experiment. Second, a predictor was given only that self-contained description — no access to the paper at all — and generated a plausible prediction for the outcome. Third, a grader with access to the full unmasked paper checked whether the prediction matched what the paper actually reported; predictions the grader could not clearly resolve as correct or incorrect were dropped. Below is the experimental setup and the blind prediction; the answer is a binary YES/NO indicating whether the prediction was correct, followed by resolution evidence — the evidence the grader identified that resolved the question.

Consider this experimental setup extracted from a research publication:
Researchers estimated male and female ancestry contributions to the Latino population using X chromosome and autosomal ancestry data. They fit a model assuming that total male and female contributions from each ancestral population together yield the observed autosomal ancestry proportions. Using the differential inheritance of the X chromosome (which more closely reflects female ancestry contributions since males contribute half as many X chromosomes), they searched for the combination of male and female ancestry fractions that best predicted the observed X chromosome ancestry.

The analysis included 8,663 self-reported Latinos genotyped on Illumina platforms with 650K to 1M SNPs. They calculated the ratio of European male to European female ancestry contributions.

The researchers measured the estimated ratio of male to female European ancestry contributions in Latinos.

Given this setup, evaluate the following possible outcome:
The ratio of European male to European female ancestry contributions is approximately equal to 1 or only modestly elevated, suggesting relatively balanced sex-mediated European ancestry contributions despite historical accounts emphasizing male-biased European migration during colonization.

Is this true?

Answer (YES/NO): NO